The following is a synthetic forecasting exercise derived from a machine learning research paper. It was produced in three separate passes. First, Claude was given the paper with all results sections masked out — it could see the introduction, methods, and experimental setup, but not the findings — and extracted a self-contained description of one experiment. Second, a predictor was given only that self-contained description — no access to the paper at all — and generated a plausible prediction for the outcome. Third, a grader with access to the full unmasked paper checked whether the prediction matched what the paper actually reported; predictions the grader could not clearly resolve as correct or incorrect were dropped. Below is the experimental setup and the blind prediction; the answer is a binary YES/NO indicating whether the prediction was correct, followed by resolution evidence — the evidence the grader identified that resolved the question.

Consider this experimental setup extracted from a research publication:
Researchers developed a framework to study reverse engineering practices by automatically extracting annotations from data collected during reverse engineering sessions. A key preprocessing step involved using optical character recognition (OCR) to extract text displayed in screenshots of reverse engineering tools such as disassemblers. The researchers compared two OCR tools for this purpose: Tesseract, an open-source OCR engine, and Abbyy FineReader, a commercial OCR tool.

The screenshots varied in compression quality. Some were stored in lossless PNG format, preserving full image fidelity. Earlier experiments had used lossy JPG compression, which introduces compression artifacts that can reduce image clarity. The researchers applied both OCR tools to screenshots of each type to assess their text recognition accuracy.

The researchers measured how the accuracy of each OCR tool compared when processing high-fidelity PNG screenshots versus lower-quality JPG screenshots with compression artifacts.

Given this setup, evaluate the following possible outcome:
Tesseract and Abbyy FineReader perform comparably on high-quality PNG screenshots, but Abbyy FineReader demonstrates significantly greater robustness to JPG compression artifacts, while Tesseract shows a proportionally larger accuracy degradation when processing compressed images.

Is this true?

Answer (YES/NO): YES